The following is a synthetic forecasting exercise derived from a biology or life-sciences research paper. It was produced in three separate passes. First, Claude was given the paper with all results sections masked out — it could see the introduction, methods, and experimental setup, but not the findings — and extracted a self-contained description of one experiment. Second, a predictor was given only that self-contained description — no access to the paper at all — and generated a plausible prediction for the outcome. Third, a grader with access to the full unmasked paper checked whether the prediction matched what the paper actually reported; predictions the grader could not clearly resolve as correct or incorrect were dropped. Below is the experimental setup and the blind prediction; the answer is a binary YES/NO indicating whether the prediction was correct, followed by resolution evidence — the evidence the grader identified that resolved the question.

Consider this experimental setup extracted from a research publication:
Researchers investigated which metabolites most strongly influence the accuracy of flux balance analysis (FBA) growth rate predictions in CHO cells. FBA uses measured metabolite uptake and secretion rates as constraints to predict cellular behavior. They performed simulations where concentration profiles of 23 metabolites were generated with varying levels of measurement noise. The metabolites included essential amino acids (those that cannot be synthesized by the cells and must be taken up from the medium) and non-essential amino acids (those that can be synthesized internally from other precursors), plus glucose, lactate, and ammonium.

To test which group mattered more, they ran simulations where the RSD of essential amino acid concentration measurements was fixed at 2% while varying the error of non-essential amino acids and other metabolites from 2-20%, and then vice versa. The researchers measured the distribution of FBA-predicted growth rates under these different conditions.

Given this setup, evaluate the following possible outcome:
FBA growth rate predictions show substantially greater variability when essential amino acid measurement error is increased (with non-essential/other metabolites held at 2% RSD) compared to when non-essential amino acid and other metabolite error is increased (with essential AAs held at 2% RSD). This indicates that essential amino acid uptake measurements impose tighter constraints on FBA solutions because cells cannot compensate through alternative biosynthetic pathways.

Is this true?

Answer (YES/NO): YES